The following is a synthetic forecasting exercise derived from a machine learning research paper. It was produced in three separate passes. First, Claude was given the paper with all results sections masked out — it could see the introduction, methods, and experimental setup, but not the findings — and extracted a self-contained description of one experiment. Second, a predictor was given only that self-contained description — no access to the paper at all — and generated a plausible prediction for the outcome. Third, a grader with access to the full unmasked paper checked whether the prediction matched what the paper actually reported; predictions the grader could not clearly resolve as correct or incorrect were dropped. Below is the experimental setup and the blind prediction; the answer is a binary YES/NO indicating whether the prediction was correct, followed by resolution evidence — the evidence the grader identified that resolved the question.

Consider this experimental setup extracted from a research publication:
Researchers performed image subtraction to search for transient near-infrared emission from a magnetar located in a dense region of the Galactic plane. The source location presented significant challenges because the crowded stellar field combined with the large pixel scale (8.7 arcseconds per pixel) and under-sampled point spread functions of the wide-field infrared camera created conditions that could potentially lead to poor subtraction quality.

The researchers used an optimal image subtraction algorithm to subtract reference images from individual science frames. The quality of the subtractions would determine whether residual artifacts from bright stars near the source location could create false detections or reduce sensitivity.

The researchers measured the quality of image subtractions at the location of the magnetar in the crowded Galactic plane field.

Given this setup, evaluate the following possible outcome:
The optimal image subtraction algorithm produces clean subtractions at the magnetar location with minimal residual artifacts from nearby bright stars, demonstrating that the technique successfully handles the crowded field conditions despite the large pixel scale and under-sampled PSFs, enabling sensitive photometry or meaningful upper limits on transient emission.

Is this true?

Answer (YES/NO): YES